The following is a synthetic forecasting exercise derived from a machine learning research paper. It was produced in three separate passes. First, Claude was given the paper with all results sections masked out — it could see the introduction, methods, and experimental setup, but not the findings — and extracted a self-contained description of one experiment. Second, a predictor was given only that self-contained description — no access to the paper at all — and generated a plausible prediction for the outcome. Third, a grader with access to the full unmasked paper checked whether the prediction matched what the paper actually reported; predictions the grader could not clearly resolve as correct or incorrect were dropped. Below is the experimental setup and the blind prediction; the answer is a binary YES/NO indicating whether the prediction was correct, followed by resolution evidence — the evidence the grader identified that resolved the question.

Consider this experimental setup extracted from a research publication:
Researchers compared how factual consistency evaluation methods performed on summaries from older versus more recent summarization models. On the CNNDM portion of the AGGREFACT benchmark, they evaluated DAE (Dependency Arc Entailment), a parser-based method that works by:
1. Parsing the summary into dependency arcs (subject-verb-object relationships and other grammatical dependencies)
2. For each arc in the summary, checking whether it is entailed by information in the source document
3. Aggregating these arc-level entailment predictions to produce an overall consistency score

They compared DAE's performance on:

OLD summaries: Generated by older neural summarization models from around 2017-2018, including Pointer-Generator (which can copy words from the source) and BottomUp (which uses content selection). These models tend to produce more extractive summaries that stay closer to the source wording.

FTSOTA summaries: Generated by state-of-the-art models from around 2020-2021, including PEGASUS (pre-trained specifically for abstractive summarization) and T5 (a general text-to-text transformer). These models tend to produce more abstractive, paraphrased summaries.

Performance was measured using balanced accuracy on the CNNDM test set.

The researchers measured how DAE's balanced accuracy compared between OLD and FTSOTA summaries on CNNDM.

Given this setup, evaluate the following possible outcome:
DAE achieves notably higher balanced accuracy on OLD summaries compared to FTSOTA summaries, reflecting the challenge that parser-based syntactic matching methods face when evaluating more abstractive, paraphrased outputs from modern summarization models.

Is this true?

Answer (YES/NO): YES